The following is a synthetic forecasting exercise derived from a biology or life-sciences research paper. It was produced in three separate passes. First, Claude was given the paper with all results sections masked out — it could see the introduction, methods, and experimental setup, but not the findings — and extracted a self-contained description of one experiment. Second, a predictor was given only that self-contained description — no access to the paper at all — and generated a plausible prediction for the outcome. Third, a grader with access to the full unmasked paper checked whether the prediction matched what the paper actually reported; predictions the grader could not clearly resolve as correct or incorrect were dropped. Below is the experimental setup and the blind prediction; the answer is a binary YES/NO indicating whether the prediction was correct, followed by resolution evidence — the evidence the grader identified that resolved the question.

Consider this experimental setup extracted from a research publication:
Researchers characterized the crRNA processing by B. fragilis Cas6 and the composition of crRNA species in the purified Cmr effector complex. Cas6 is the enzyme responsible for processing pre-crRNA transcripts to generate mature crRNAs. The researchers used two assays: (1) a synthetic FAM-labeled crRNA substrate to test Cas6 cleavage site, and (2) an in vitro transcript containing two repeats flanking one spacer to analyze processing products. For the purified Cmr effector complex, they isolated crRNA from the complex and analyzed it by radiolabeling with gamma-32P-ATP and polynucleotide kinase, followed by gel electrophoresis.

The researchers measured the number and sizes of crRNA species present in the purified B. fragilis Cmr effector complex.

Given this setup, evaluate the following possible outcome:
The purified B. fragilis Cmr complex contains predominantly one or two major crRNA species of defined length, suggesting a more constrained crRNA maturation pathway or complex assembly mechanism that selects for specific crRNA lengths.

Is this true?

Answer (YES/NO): NO